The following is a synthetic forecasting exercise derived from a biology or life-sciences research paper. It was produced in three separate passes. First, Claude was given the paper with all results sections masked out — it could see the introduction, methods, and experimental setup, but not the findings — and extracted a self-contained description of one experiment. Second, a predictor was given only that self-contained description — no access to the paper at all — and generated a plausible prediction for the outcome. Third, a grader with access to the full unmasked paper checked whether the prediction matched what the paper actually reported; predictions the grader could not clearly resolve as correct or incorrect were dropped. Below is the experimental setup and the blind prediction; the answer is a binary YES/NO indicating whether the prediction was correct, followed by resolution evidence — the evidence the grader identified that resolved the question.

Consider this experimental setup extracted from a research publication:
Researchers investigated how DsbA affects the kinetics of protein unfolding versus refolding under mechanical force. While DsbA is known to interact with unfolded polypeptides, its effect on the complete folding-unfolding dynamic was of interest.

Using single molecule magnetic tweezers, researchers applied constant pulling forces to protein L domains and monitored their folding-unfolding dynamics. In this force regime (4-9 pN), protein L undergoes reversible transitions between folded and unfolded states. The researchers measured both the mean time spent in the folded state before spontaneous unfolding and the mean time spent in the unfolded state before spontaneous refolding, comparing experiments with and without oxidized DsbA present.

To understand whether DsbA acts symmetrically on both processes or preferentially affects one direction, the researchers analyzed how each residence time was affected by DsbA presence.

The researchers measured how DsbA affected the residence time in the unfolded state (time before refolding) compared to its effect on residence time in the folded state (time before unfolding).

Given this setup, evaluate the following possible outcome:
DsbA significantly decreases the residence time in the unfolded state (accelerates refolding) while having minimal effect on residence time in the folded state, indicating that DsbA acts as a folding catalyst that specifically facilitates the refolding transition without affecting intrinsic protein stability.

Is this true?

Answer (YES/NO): NO